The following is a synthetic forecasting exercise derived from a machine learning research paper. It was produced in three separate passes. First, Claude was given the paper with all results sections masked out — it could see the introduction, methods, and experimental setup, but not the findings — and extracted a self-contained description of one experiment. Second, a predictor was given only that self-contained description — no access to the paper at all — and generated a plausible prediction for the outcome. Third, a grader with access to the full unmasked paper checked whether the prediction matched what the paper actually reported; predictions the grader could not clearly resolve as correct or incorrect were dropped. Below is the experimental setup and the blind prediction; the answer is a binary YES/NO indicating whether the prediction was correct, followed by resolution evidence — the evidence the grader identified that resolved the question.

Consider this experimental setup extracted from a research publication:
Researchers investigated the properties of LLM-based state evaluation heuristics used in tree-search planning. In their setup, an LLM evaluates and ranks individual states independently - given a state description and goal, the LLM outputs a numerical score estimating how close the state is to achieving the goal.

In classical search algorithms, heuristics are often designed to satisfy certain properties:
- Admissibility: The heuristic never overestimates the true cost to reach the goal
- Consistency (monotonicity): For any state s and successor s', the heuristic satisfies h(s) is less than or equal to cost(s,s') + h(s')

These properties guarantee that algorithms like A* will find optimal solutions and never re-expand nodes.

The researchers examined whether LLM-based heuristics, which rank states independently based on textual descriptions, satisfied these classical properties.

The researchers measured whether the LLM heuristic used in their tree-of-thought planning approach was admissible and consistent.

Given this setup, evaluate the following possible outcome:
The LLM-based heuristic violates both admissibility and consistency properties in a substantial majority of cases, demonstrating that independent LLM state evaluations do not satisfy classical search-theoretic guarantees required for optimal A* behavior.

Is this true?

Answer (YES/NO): YES